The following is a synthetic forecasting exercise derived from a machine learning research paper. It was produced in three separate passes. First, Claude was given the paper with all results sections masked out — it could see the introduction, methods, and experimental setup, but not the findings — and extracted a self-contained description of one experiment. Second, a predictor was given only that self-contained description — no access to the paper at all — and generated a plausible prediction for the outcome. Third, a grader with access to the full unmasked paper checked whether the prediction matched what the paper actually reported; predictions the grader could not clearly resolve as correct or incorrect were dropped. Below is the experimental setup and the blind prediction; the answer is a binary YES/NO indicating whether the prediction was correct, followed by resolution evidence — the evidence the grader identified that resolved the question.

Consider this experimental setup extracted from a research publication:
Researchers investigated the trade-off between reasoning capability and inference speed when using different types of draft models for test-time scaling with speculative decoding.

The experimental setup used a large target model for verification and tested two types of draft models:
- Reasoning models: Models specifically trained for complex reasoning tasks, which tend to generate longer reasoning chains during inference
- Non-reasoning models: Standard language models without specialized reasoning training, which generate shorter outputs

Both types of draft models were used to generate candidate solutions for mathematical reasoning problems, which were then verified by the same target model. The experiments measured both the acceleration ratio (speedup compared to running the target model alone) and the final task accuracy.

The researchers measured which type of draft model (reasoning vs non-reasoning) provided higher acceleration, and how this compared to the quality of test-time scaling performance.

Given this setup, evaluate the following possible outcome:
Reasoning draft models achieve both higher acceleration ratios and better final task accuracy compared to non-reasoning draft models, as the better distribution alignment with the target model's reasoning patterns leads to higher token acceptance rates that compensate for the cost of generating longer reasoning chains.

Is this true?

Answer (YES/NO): NO